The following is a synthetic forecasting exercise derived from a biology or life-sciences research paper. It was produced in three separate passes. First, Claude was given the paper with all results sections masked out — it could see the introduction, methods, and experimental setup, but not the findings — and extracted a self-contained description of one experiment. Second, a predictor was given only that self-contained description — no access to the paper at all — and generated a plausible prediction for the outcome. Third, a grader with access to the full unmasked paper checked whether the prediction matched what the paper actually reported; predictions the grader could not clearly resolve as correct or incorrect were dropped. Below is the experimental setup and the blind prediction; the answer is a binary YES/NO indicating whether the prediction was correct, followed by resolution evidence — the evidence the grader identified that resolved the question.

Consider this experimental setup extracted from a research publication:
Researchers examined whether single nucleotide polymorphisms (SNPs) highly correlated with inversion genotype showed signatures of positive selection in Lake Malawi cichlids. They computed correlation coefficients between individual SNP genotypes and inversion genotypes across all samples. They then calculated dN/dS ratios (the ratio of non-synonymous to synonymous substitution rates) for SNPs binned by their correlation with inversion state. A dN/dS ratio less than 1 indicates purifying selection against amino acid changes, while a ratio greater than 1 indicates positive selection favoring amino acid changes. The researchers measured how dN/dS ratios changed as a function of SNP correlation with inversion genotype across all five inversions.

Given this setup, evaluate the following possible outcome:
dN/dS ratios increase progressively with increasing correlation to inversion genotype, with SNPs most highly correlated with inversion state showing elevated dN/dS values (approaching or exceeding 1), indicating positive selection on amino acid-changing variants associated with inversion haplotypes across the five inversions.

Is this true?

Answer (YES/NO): YES